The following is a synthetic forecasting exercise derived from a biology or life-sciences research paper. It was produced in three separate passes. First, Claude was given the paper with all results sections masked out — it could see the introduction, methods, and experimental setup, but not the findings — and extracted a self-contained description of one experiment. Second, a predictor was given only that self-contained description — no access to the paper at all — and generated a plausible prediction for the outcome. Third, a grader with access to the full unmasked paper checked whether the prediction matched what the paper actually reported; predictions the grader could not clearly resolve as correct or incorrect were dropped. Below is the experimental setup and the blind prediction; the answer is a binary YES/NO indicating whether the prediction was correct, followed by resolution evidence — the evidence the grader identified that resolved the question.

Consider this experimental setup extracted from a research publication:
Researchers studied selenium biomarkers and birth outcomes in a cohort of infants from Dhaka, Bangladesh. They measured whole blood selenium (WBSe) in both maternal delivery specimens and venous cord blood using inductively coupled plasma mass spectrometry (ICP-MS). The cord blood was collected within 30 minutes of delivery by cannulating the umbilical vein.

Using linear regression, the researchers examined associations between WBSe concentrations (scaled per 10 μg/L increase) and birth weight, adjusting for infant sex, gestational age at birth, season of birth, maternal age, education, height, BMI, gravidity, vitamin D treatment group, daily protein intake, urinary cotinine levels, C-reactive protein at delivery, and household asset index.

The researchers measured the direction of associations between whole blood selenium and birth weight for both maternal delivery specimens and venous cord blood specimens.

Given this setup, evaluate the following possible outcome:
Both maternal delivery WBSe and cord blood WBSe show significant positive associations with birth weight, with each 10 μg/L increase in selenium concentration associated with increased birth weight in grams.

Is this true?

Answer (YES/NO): NO